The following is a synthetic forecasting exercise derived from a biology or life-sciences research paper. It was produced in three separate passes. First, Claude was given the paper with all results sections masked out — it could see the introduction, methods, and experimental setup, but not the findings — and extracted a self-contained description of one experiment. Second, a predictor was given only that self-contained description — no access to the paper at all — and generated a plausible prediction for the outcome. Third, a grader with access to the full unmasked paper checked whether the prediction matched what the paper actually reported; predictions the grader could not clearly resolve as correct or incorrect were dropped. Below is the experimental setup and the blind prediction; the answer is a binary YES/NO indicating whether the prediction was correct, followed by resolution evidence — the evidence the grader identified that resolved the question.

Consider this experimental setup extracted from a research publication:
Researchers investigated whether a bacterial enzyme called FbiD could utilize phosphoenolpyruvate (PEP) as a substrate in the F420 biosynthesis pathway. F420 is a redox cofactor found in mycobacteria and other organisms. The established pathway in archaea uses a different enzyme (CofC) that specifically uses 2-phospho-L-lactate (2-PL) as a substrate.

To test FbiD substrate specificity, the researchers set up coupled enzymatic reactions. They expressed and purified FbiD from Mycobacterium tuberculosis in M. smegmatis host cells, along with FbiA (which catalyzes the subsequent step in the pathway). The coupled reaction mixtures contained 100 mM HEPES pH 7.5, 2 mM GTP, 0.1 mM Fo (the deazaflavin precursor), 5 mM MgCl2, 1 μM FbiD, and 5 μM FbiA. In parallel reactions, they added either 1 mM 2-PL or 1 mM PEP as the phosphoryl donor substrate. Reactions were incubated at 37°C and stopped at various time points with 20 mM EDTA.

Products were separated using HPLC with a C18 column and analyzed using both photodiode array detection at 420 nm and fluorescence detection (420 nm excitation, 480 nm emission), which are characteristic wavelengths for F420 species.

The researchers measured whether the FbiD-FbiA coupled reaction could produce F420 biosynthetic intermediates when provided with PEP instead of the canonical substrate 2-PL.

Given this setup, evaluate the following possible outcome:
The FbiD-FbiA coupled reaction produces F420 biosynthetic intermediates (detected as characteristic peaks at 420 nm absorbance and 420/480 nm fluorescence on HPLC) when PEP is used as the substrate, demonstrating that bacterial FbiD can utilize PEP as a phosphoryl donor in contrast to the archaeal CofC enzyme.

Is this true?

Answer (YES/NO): NO